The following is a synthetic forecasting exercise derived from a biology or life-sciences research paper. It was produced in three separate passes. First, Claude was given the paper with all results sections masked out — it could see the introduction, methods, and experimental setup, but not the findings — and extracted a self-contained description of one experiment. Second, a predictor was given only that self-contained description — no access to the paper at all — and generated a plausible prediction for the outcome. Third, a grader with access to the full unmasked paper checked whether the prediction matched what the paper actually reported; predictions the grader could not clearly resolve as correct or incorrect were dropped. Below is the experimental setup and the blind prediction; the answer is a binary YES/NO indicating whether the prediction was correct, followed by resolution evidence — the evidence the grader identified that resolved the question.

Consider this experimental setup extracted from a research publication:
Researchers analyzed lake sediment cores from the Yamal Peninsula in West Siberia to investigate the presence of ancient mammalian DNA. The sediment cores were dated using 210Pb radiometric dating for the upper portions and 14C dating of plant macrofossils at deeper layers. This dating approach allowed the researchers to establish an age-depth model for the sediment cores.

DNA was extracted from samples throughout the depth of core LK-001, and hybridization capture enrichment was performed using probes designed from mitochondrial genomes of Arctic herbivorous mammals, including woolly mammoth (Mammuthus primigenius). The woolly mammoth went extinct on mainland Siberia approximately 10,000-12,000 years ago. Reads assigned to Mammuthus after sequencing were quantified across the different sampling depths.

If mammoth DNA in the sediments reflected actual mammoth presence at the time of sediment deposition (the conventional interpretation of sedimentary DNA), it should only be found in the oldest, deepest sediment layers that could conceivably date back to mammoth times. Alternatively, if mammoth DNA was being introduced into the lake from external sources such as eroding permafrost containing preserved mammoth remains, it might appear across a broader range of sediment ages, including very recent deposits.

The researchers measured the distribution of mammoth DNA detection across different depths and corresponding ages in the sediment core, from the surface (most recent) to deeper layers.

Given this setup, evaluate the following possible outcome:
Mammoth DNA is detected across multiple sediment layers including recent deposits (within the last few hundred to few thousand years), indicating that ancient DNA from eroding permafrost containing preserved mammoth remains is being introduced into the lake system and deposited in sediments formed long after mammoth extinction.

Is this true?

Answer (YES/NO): YES